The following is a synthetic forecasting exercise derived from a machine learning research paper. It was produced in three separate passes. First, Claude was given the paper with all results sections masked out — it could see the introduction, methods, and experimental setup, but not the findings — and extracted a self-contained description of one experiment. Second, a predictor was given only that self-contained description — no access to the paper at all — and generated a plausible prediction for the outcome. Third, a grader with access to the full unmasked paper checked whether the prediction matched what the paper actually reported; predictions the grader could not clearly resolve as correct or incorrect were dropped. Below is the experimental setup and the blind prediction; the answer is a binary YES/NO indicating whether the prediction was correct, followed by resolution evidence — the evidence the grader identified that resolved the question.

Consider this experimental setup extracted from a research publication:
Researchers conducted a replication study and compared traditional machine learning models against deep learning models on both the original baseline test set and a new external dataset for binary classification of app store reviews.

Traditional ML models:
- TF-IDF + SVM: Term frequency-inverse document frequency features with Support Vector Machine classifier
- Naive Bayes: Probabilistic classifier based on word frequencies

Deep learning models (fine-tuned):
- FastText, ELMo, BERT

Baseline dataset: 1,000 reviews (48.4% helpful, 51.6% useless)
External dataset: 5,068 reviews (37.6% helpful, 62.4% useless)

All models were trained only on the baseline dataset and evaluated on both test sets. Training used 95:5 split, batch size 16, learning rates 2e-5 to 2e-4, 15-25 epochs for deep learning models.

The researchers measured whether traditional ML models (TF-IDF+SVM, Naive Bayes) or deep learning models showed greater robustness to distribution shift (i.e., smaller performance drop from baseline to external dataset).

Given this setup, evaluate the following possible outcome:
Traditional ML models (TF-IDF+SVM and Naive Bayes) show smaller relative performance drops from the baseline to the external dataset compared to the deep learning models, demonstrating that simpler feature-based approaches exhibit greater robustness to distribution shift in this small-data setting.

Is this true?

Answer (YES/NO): NO